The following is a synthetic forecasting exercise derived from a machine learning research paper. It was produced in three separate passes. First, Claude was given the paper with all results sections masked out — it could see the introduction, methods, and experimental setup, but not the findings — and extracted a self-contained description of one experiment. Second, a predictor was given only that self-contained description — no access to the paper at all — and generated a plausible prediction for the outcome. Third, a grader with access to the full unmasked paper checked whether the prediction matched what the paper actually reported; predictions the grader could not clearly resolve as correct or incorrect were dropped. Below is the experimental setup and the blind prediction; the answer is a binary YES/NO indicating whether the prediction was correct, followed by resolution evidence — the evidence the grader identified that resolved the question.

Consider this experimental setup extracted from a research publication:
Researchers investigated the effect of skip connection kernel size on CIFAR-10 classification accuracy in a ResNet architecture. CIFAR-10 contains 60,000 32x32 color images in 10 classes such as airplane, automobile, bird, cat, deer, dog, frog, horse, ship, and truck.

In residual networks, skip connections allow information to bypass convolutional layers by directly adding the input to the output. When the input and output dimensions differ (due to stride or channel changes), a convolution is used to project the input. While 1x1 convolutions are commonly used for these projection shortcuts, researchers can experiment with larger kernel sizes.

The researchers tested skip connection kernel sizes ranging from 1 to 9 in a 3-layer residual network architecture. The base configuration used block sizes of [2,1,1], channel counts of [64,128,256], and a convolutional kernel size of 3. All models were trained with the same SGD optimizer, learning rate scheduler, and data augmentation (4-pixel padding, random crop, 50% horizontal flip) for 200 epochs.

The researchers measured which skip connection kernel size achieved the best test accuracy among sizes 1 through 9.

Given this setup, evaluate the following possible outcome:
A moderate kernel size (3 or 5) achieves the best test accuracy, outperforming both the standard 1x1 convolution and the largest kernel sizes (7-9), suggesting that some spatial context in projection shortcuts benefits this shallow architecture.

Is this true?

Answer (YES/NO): NO